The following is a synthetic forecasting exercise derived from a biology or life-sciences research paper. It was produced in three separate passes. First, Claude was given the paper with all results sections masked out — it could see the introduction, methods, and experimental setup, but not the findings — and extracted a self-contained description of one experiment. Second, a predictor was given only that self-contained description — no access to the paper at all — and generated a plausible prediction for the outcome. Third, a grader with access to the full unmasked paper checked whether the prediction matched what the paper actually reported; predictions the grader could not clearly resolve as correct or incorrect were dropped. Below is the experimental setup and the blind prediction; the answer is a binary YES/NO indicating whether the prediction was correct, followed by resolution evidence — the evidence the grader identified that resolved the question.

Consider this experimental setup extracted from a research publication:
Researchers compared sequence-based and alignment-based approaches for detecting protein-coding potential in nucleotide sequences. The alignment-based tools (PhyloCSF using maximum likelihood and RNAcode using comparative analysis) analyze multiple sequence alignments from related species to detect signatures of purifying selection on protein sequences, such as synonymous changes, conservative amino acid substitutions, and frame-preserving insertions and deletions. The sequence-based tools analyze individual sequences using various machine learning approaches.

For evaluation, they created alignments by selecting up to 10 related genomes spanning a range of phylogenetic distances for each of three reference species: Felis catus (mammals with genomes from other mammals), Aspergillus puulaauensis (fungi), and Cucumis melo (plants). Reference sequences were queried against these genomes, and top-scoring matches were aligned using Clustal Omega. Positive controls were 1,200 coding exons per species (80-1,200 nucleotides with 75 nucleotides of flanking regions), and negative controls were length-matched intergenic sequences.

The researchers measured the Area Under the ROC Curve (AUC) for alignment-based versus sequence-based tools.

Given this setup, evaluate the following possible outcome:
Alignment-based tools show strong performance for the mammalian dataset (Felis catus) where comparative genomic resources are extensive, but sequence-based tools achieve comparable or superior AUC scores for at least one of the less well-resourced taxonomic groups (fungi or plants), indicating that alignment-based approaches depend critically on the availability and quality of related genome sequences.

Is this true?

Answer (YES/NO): NO